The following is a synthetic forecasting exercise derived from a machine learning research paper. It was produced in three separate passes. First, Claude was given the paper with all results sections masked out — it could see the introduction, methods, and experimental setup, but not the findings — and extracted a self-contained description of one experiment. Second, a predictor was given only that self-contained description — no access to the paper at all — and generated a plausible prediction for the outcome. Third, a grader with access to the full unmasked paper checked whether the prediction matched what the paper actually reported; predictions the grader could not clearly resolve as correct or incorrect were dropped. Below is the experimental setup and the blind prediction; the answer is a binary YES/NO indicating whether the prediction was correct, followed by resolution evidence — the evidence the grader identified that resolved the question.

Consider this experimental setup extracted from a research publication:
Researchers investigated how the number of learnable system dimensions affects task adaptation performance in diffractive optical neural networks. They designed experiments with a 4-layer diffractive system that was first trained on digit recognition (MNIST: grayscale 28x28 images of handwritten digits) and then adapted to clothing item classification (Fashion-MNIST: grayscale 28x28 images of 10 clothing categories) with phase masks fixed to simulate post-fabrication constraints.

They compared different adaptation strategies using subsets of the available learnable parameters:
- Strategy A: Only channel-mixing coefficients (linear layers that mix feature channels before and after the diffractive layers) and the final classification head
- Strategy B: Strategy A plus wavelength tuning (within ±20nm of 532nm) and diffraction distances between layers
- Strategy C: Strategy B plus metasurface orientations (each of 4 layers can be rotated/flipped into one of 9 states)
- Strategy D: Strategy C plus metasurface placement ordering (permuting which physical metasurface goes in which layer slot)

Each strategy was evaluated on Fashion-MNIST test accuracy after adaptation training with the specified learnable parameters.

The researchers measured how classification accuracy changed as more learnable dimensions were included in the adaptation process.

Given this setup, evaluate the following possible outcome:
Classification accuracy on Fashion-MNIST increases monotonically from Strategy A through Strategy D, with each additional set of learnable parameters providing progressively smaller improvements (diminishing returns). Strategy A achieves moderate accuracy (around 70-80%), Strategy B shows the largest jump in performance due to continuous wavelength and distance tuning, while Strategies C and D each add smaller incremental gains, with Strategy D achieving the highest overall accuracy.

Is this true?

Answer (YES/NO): NO